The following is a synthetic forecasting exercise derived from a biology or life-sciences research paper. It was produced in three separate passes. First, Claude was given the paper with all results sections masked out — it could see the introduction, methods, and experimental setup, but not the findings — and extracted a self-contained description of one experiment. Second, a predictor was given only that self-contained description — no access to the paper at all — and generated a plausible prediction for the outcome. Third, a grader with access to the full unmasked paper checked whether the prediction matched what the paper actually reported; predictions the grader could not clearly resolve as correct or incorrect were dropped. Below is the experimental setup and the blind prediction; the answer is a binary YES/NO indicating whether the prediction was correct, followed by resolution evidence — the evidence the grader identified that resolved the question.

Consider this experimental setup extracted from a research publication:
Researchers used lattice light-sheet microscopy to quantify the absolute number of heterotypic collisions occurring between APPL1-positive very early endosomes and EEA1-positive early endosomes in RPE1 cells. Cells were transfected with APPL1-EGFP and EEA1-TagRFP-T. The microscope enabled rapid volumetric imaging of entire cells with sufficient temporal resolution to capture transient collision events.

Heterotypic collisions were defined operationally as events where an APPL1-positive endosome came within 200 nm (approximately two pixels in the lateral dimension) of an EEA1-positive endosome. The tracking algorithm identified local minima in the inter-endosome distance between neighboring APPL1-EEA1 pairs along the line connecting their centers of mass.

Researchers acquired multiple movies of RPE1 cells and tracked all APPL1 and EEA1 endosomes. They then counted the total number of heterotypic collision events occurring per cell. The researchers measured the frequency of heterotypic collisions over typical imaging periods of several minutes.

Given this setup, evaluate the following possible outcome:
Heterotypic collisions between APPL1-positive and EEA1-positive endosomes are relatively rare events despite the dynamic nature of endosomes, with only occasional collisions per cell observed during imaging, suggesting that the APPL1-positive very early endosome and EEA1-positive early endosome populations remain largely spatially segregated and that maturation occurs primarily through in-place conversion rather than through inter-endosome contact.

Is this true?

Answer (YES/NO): NO